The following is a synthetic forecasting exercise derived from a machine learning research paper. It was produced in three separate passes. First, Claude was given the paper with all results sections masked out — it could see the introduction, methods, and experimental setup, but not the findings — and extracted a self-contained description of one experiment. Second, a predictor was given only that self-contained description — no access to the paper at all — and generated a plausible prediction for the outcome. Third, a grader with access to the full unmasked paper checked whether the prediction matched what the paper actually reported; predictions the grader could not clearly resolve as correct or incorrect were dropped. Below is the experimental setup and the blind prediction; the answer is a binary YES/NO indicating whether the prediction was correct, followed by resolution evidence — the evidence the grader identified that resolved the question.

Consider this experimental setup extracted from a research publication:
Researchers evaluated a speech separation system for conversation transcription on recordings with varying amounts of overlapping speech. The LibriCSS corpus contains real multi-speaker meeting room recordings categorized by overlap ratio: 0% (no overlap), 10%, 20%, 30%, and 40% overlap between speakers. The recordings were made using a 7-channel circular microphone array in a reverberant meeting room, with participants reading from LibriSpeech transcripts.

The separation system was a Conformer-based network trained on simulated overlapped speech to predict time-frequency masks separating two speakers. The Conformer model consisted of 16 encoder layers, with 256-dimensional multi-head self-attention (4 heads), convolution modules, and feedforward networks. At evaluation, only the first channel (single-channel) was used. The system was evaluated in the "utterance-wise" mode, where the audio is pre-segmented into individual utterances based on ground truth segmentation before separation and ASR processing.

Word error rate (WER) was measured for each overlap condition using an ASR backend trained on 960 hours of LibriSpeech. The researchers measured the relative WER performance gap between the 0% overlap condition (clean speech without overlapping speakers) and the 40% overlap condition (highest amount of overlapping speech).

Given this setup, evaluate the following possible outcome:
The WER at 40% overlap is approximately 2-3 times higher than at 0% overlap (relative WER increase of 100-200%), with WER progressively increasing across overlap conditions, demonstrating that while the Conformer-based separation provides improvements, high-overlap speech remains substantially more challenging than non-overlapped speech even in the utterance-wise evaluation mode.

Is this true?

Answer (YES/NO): YES